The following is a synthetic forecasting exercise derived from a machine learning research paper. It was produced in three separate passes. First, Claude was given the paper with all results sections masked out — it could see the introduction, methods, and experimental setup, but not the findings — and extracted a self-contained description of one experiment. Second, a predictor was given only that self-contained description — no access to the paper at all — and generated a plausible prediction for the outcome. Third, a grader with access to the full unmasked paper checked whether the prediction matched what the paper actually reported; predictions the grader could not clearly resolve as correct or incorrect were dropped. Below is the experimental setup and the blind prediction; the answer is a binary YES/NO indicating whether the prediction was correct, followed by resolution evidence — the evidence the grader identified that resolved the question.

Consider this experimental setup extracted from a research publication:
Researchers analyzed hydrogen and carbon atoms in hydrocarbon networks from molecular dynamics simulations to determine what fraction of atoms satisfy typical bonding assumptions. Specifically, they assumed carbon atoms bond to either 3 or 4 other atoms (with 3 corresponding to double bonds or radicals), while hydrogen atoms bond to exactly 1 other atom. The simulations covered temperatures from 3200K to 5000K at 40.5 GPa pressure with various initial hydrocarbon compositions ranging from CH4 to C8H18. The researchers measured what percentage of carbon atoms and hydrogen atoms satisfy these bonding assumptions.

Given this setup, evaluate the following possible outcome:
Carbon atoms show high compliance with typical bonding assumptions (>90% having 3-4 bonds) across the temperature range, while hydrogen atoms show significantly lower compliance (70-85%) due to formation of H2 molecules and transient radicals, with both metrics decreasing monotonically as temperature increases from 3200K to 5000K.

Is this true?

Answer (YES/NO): NO